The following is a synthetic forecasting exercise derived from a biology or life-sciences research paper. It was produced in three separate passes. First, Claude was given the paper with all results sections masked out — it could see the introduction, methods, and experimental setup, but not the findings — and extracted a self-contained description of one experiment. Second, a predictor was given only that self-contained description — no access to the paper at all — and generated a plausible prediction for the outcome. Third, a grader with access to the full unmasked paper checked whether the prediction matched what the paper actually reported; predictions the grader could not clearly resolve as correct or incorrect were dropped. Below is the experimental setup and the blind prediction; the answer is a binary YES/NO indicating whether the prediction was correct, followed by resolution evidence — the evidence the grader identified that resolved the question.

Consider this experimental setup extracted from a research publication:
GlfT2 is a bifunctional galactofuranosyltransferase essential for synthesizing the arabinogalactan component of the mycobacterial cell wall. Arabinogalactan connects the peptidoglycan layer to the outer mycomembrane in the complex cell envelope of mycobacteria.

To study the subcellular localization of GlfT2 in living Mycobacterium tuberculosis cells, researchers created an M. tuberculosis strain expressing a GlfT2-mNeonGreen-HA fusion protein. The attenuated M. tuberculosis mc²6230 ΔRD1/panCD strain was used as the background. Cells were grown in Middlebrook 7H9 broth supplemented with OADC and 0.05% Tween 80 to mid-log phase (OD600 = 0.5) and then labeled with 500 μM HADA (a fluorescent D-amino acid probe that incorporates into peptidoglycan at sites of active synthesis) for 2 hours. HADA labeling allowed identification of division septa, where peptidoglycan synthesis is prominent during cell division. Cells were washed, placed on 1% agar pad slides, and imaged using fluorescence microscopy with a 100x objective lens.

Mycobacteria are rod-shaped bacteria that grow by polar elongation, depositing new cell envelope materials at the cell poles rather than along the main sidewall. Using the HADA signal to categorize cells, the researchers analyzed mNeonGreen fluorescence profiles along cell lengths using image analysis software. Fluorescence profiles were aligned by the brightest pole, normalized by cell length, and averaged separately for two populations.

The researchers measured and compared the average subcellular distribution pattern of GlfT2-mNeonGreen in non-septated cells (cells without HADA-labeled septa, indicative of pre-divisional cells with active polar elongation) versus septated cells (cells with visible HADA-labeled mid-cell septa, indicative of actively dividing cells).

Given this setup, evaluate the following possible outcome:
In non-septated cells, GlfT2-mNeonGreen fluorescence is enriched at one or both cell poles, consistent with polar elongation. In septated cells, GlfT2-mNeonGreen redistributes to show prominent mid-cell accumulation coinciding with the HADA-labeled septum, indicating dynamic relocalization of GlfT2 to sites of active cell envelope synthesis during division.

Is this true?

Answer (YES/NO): NO